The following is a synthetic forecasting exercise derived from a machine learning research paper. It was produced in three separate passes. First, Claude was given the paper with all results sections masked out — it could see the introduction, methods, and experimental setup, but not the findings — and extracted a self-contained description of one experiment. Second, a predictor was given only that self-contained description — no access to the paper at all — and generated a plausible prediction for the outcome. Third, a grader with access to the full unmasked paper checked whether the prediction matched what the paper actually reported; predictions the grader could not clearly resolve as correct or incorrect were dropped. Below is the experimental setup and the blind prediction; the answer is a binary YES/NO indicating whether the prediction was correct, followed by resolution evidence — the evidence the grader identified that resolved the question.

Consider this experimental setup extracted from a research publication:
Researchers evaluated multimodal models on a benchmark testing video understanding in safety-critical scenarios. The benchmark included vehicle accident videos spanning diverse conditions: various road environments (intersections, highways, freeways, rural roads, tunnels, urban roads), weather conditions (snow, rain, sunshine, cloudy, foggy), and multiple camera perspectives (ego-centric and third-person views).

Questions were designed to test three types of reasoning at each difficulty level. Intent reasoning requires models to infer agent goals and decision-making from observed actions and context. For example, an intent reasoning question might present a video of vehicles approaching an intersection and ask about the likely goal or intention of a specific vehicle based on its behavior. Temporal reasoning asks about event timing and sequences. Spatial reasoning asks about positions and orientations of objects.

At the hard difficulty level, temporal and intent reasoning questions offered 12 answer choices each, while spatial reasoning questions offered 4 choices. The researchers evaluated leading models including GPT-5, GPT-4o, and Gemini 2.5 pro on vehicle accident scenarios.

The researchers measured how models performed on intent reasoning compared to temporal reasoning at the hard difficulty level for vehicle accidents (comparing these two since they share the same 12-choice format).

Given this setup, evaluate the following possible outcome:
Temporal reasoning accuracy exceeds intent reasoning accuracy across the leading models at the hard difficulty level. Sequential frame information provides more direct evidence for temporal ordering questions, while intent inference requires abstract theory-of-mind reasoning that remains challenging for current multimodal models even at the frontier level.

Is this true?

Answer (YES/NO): YES